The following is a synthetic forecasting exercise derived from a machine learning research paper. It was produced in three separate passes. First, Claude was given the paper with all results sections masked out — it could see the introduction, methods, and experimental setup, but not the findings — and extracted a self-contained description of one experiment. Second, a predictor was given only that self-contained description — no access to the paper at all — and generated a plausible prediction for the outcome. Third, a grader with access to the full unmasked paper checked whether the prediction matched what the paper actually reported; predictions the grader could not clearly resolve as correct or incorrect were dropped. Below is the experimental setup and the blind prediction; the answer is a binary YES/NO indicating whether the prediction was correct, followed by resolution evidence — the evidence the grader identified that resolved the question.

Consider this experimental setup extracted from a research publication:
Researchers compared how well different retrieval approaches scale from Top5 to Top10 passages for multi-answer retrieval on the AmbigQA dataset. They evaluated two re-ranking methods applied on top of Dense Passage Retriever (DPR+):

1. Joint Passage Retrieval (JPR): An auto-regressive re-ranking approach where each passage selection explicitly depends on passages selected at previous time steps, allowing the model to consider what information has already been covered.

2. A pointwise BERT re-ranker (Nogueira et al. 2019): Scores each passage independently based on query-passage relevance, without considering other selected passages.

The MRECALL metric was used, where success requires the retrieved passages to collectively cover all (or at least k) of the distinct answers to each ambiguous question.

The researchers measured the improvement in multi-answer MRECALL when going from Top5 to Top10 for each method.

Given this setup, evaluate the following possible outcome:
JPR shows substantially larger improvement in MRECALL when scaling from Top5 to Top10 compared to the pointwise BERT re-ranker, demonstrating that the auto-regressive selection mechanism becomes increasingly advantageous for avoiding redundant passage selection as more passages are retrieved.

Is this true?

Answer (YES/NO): NO